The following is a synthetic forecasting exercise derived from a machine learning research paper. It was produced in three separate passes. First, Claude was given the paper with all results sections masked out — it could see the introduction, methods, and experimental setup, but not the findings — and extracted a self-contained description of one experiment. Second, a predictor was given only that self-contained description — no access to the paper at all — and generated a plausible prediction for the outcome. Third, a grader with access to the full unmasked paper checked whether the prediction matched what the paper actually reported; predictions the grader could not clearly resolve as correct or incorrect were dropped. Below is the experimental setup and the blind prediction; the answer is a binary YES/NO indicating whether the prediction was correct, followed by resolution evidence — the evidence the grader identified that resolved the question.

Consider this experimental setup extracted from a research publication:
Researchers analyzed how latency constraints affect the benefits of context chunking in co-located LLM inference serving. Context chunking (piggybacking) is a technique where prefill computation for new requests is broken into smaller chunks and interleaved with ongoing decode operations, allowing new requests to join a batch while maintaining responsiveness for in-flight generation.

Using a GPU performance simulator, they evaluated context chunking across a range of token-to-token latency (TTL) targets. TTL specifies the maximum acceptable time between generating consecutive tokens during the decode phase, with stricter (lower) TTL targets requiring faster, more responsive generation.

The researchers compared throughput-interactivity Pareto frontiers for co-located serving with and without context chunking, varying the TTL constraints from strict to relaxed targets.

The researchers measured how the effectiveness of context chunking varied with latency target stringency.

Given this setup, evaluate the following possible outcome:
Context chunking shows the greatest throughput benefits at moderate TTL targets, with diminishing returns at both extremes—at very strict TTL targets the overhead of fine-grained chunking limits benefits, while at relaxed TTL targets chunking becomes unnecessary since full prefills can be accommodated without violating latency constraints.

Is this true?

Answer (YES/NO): NO